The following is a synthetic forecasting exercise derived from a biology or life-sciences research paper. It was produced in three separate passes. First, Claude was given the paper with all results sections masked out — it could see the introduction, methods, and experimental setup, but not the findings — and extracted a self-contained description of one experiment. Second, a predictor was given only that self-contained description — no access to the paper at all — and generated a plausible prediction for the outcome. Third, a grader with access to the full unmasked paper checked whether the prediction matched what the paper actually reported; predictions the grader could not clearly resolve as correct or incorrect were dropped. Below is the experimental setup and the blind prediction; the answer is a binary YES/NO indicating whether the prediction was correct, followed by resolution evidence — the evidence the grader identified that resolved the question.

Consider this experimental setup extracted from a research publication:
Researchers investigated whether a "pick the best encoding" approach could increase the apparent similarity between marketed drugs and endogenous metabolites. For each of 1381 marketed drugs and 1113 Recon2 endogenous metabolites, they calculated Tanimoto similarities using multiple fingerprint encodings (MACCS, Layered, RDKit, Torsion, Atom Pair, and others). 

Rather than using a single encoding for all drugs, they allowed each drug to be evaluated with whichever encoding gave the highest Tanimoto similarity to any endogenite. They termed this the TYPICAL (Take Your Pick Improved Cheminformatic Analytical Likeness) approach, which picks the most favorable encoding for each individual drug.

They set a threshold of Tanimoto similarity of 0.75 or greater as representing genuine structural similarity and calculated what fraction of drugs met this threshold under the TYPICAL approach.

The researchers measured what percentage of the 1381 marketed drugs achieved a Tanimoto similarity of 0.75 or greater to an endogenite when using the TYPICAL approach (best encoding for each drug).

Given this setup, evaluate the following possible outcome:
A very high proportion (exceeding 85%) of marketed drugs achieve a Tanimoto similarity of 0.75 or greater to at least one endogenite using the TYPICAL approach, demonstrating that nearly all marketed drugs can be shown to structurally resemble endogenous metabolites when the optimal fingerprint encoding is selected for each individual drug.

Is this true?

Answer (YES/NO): NO